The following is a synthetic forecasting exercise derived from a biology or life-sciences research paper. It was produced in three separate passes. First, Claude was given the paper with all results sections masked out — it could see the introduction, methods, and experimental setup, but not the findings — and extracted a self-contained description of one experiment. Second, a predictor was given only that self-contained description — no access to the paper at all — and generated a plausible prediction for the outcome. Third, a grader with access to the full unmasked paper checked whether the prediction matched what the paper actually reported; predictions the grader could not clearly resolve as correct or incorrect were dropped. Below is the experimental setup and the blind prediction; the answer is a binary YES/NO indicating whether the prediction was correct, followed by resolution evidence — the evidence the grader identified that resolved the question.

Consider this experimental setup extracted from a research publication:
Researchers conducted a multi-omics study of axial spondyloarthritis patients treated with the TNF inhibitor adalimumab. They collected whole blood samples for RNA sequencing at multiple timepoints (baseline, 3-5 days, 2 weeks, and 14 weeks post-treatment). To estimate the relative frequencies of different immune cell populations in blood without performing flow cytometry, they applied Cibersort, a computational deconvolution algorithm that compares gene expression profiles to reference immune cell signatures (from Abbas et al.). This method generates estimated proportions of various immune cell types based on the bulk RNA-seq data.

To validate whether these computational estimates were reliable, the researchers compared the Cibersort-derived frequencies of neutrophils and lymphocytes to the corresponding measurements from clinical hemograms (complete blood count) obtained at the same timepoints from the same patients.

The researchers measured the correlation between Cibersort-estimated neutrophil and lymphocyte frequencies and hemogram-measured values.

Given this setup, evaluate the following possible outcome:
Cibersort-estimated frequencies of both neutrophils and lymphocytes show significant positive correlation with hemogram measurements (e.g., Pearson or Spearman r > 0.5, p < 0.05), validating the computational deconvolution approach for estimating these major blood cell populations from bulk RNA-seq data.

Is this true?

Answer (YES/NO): YES